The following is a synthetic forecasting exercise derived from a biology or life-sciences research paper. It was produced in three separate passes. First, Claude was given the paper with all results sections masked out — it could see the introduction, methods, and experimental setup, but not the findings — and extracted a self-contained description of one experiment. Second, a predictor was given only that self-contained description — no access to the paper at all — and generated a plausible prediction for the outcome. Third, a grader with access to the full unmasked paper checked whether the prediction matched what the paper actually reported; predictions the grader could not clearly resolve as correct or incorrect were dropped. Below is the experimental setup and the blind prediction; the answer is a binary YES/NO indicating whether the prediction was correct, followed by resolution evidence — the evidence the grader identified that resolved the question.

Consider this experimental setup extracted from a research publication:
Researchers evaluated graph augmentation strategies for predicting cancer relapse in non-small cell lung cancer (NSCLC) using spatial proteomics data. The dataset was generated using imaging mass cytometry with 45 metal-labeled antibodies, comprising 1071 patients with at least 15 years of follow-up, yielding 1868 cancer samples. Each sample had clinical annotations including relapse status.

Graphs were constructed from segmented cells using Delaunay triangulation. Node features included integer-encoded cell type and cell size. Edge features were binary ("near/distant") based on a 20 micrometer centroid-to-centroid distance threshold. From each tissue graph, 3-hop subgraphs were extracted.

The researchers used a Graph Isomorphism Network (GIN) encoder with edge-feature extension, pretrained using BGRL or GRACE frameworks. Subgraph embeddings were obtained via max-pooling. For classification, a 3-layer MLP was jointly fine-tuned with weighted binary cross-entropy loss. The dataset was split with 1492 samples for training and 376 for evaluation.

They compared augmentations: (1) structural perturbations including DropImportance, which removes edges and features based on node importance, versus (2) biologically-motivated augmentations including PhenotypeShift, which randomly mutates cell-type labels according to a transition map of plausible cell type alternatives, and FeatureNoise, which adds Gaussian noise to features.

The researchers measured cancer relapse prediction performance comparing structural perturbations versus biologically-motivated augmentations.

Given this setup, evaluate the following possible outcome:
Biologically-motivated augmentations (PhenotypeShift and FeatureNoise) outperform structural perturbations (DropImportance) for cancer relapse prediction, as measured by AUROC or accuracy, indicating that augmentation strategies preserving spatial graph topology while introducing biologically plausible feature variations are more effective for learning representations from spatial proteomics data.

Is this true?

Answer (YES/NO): YES